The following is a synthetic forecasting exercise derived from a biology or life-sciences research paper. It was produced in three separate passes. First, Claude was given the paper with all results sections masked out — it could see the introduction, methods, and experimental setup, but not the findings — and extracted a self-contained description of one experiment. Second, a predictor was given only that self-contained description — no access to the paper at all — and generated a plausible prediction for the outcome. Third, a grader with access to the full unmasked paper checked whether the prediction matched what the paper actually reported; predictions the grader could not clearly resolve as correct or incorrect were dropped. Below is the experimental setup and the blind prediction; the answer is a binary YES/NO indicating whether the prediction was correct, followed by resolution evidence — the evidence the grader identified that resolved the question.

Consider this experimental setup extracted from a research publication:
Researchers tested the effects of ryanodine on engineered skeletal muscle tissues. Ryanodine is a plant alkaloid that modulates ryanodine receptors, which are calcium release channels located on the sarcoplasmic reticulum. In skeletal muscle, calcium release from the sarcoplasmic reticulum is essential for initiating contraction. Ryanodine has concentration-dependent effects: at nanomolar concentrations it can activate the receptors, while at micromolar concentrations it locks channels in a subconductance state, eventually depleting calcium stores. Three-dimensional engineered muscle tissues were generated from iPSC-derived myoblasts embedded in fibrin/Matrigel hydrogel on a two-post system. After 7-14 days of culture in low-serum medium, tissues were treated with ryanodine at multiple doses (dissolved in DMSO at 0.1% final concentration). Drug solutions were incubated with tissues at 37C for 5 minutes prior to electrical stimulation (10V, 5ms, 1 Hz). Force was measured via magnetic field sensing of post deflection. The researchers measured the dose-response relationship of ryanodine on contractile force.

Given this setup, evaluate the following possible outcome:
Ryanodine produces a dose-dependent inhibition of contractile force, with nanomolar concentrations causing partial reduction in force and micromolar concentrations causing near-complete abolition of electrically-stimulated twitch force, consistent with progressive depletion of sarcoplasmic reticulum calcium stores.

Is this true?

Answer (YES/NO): NO